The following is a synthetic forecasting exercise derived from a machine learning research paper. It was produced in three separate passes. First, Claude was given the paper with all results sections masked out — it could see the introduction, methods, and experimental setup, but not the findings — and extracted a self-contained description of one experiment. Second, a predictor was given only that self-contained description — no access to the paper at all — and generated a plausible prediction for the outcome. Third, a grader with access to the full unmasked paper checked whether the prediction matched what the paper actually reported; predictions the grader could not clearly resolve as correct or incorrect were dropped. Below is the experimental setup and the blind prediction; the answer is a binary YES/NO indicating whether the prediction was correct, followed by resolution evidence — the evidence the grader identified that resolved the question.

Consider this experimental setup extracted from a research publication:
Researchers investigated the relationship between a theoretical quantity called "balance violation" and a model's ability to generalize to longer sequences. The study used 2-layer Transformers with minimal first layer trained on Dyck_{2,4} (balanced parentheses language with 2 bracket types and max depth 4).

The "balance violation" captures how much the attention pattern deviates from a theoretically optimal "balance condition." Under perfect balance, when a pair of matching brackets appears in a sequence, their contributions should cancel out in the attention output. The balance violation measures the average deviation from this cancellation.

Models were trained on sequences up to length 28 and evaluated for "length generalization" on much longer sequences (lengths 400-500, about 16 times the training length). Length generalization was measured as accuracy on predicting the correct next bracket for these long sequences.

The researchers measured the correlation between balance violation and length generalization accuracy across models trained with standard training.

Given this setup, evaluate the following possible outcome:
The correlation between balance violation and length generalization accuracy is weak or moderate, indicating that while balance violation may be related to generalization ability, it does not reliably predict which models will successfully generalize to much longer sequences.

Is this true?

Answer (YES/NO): NO